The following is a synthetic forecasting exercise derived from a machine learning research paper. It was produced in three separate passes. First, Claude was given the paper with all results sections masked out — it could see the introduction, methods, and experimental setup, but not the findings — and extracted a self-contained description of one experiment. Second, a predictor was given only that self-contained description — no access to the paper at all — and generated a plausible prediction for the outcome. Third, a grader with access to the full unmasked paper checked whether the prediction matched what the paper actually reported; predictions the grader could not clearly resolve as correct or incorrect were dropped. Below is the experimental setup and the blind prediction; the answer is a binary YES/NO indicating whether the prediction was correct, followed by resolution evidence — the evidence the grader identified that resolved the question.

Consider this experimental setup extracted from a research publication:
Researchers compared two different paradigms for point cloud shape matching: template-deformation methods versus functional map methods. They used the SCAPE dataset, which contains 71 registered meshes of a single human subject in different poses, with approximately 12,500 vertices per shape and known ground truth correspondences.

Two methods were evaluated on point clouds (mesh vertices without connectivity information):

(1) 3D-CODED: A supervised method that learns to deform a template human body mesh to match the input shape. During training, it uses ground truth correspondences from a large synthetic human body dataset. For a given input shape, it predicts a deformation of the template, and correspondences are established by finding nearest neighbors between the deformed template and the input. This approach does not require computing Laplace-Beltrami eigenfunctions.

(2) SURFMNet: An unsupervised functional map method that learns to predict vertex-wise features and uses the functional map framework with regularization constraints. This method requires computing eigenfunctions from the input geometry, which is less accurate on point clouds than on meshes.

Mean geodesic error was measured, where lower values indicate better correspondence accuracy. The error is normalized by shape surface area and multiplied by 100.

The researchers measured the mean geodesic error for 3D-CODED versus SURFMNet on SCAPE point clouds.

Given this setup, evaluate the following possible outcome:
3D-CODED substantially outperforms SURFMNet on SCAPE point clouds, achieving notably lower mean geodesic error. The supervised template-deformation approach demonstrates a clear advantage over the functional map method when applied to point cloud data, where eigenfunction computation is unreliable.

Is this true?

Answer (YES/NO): NO